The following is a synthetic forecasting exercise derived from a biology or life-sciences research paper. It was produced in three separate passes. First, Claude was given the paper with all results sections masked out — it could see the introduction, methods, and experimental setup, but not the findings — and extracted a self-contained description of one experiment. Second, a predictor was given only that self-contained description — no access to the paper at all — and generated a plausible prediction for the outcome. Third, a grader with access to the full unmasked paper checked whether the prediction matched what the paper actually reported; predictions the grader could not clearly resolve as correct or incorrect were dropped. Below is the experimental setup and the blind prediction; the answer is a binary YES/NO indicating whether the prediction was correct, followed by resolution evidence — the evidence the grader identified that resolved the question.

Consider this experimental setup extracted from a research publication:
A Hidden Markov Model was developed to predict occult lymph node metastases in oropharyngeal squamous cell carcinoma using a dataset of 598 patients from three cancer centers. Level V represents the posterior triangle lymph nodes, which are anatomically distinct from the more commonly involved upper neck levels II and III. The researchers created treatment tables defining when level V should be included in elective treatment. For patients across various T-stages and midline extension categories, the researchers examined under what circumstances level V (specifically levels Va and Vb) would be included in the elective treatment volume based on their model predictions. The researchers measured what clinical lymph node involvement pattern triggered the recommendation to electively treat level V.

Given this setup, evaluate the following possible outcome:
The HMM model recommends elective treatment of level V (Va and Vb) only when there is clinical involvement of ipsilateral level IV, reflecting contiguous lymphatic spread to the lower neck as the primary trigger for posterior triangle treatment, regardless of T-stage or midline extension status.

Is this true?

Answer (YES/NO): YES